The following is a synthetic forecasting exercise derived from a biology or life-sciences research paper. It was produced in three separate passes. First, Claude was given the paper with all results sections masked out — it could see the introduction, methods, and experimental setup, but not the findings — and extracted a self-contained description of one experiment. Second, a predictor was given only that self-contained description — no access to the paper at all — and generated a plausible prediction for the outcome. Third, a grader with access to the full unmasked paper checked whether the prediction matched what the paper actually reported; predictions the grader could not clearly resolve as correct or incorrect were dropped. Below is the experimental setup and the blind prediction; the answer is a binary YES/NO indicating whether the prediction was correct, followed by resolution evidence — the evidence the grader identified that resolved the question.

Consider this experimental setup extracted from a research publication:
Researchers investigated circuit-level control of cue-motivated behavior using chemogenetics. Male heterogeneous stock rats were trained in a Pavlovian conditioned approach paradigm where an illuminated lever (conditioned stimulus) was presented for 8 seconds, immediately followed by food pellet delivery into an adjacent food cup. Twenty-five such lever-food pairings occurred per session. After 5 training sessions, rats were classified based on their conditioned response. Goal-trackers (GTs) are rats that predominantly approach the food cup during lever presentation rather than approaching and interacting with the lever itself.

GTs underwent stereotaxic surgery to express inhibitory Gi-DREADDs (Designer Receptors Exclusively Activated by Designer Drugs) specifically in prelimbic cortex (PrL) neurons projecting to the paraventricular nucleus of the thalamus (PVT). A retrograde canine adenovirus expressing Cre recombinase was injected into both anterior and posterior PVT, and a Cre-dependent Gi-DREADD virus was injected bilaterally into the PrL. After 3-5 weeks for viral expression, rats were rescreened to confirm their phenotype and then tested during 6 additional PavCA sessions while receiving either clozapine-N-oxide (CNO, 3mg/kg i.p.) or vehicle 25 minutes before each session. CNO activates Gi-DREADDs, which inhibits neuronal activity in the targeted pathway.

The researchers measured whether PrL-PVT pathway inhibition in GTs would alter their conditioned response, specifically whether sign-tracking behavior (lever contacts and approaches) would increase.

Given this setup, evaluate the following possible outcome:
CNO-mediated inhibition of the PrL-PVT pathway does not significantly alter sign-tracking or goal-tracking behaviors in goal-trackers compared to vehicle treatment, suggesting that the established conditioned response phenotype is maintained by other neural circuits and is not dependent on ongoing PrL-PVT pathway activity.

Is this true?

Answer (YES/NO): NO